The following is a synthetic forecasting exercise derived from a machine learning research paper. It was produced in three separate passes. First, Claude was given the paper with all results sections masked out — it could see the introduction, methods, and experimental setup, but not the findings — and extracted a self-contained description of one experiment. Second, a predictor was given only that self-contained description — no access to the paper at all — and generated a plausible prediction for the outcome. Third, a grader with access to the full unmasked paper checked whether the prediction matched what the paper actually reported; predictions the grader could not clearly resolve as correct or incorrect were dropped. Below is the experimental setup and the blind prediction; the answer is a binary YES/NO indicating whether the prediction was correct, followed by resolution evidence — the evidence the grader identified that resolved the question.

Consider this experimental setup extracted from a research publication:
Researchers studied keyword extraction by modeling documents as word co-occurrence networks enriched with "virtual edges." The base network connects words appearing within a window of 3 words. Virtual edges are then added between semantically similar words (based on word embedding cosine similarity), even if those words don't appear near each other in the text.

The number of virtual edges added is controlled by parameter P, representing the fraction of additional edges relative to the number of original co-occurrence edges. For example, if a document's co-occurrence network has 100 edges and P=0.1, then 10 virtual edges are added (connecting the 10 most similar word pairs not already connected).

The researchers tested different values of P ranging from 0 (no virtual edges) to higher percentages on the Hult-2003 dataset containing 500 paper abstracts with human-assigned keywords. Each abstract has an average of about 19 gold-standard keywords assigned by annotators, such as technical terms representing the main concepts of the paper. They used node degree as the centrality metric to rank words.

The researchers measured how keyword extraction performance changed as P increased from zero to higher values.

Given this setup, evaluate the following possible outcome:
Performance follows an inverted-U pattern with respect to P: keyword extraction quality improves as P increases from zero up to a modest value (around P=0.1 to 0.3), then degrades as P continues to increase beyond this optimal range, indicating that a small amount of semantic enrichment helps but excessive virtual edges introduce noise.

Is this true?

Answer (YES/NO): NO